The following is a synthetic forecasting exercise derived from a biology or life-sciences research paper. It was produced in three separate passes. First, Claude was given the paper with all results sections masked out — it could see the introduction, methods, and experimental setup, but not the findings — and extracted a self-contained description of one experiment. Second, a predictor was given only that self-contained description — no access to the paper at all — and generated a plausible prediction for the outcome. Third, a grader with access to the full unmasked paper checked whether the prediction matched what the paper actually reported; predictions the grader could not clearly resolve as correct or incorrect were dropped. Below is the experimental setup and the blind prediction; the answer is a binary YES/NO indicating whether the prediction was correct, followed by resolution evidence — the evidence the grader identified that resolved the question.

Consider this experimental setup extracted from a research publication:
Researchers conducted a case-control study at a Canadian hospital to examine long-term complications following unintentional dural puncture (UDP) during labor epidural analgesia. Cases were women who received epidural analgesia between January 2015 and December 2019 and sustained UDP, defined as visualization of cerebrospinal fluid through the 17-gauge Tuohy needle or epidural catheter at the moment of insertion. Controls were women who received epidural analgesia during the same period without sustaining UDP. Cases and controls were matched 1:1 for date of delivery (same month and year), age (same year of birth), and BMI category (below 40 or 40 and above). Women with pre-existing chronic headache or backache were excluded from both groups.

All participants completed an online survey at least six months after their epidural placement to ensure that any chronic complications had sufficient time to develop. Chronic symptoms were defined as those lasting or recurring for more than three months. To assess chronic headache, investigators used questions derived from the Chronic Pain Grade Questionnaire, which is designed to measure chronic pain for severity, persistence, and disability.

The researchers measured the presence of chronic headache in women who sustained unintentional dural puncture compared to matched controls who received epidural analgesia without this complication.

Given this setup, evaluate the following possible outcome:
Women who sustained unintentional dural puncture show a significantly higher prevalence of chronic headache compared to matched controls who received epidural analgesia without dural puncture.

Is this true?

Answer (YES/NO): YES